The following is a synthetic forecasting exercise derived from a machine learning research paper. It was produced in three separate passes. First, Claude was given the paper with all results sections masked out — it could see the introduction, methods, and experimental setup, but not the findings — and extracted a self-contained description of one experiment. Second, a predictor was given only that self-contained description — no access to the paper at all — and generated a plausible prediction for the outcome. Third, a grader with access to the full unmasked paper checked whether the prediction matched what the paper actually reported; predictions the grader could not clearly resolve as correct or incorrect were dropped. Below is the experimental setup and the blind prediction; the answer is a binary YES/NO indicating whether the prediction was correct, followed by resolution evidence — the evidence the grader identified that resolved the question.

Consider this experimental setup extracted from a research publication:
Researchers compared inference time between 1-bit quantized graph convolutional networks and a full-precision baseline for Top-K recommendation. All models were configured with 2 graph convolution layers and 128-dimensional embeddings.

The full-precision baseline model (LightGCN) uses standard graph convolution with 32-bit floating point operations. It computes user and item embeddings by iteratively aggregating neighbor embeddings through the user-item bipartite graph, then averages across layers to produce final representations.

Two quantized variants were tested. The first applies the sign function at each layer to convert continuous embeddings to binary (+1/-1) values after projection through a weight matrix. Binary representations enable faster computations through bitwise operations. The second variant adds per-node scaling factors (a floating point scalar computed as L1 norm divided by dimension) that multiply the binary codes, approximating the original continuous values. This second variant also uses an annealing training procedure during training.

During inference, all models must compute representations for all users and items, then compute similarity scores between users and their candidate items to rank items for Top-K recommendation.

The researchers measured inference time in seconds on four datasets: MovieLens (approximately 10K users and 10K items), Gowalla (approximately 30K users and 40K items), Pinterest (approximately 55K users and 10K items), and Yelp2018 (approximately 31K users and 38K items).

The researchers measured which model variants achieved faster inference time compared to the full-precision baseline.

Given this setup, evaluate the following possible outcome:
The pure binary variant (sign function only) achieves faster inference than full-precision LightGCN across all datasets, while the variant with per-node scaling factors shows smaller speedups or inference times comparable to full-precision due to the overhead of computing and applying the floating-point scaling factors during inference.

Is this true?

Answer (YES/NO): YES